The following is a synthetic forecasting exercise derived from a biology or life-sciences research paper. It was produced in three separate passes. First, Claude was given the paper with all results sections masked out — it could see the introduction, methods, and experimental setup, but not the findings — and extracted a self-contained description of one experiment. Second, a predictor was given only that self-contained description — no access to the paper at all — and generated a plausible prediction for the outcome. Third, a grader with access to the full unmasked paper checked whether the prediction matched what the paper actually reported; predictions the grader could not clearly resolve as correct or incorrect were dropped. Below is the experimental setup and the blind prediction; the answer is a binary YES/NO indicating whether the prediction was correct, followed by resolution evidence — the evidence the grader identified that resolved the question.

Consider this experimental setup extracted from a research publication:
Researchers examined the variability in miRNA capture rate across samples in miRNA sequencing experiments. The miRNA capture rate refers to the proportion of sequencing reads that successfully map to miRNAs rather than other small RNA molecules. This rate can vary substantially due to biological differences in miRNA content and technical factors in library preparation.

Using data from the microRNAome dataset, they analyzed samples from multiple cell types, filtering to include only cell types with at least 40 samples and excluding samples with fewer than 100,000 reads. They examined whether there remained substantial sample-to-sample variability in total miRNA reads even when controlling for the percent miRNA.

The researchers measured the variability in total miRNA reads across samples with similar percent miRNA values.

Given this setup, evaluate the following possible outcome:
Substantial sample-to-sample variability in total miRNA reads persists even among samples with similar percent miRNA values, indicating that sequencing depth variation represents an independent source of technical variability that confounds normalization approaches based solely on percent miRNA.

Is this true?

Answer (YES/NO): YES